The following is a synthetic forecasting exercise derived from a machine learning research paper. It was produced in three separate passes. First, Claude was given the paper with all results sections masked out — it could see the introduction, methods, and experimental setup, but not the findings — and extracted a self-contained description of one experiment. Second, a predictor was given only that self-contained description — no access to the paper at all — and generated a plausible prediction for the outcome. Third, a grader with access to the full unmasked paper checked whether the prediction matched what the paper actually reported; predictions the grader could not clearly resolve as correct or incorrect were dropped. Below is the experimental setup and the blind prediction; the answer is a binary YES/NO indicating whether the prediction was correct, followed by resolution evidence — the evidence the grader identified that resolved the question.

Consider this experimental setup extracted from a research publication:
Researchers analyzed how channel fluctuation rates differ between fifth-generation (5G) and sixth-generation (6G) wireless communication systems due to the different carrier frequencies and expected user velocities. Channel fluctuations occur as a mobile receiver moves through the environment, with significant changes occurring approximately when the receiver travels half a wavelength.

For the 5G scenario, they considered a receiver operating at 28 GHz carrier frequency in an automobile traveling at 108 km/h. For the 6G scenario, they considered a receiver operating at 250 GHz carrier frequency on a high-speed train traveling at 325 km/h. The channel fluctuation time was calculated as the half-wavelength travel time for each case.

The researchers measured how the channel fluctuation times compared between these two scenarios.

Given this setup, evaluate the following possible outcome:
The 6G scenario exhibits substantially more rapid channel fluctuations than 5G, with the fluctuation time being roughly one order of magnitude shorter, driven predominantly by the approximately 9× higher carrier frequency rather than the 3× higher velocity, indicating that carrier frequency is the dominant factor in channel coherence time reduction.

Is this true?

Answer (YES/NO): NO